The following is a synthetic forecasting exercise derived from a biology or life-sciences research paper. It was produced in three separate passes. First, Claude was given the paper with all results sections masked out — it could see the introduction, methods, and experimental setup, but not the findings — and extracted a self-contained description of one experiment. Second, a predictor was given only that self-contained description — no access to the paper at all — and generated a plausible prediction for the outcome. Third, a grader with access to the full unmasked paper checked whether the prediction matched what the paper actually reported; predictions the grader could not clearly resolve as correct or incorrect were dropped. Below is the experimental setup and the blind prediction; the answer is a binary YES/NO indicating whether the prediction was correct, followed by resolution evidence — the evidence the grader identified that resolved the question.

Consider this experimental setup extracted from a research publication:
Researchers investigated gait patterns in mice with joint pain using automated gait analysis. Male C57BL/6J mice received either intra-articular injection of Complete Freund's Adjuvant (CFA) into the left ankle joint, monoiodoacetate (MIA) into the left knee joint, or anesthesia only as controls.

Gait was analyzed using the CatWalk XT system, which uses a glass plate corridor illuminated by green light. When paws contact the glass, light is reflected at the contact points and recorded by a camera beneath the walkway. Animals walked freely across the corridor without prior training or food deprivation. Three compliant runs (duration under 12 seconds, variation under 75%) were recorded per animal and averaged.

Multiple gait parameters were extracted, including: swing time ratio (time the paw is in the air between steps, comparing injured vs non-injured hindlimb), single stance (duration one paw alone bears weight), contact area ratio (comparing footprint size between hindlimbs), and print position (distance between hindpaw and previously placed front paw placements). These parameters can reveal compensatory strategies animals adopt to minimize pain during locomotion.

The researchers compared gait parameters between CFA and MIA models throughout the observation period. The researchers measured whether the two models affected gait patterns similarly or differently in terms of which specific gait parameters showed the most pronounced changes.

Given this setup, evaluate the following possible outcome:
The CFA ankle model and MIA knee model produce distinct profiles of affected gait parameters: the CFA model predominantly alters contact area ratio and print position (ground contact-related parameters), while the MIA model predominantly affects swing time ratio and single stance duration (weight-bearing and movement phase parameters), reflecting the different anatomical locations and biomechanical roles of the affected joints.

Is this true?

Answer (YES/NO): NO